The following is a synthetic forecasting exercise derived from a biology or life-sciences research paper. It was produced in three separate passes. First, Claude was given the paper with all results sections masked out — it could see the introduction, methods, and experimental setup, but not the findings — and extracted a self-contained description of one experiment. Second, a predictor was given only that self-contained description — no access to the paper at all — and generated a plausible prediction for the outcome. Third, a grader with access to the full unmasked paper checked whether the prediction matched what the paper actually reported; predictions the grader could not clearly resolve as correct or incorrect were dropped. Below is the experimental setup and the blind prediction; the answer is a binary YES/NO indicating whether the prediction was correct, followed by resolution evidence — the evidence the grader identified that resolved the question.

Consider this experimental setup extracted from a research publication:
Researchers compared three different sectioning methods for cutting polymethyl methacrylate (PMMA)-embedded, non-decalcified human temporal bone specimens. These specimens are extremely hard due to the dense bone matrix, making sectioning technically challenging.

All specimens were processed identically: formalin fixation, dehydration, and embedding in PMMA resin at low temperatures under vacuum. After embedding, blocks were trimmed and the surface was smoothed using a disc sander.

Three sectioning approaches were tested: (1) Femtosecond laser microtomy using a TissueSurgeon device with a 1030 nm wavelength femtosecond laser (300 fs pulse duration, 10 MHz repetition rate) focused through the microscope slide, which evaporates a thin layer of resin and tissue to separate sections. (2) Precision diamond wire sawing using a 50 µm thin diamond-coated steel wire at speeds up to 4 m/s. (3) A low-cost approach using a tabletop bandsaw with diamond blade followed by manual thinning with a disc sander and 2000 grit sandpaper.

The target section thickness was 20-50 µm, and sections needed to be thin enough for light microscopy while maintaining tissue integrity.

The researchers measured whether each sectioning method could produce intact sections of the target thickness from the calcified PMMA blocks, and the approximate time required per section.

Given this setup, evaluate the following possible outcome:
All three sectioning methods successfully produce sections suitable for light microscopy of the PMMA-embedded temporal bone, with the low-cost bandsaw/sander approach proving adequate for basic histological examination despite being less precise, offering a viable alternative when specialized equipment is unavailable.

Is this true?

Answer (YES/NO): NO